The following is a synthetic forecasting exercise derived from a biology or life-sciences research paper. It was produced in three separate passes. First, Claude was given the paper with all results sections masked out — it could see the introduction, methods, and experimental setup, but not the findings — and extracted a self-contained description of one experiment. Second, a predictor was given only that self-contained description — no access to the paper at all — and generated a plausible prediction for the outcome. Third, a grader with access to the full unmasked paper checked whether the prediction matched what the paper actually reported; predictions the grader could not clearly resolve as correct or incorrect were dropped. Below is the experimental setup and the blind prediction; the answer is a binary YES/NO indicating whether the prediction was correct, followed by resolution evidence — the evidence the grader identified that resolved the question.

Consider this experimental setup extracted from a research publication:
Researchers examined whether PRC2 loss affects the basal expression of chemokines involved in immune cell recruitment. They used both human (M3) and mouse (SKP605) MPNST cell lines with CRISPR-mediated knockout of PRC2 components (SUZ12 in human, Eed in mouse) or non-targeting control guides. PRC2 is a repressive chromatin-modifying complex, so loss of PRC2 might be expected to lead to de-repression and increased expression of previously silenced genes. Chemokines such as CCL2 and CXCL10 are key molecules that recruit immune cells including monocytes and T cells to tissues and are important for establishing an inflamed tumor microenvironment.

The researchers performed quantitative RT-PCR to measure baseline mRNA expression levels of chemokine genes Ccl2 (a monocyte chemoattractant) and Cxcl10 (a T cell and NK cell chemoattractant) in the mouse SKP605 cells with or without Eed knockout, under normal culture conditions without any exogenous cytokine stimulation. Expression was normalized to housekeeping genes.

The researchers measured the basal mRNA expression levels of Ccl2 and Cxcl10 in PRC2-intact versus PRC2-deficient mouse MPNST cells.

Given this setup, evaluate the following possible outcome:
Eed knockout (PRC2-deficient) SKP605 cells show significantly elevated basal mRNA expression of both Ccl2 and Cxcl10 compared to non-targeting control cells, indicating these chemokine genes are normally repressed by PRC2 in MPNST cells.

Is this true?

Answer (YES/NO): NO